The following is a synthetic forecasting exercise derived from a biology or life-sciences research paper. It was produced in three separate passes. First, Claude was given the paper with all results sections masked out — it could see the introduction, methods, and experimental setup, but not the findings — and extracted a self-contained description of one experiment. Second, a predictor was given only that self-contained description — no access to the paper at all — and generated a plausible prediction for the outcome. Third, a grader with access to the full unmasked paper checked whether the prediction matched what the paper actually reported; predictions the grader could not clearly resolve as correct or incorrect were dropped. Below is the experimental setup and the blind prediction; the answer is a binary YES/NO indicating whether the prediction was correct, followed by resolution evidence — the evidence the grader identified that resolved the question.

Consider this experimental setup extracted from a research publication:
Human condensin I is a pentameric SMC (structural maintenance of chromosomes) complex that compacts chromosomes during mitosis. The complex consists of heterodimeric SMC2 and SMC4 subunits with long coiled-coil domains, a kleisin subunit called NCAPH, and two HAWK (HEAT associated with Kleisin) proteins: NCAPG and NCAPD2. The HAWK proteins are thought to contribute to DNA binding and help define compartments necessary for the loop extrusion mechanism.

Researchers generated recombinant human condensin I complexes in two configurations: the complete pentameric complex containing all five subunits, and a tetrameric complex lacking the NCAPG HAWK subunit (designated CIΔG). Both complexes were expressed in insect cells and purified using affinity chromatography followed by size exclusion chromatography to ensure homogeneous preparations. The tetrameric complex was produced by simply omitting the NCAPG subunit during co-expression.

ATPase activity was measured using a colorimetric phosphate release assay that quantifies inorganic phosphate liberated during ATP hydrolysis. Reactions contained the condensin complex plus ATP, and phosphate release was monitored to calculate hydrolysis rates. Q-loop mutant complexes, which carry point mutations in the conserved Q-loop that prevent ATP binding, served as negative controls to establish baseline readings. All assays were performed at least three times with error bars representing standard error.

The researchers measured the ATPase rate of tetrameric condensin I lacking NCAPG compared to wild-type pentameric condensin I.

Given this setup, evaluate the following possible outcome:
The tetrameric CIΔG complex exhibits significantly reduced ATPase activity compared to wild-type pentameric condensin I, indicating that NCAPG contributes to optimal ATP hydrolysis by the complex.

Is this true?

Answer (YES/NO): NO